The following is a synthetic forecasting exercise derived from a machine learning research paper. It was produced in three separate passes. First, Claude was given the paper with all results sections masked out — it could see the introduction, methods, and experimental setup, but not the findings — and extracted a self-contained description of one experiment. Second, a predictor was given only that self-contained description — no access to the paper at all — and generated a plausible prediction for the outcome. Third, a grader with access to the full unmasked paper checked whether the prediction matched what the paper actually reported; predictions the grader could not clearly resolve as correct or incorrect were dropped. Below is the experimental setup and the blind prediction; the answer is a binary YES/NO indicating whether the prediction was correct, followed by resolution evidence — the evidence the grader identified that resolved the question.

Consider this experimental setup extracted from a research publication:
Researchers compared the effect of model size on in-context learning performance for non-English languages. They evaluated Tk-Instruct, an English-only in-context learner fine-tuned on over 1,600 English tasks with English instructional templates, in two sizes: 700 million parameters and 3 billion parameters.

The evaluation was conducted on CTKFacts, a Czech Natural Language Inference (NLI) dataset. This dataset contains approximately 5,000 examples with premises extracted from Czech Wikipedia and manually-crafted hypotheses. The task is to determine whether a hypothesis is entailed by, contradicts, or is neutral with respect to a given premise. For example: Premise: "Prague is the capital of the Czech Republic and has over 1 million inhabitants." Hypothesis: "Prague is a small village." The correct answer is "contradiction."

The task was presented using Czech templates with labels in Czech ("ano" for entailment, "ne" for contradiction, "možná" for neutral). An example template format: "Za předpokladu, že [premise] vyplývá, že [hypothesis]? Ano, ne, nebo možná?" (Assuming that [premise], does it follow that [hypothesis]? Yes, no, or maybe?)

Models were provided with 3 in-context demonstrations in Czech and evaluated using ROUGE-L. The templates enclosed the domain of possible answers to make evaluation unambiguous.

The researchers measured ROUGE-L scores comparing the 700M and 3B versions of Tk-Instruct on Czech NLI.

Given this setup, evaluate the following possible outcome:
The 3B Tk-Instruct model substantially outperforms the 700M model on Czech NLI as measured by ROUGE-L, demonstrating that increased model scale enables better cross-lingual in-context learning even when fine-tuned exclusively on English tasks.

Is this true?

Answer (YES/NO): NO